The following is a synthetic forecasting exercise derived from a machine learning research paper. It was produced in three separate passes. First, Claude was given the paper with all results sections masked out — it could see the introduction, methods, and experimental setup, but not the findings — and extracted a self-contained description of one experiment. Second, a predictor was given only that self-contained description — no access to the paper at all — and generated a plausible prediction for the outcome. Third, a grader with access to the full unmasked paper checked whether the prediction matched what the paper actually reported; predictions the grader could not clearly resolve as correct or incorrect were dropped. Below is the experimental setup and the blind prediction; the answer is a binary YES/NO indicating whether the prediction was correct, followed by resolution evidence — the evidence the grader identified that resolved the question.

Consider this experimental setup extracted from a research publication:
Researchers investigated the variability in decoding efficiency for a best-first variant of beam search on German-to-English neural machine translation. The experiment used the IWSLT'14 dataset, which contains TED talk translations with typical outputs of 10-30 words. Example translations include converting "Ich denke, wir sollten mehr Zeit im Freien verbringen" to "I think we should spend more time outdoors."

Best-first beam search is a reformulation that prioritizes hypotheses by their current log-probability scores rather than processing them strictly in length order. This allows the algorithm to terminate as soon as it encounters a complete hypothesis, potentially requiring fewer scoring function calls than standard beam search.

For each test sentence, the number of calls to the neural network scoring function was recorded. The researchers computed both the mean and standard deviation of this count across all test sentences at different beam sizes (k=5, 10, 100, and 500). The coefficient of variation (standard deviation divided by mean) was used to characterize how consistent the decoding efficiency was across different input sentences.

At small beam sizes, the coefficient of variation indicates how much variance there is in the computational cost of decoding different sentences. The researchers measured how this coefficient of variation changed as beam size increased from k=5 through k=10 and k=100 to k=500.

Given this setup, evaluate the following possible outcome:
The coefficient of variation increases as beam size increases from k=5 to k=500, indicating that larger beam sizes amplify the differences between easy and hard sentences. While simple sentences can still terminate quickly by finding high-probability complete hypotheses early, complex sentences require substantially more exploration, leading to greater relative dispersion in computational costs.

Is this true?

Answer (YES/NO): NO